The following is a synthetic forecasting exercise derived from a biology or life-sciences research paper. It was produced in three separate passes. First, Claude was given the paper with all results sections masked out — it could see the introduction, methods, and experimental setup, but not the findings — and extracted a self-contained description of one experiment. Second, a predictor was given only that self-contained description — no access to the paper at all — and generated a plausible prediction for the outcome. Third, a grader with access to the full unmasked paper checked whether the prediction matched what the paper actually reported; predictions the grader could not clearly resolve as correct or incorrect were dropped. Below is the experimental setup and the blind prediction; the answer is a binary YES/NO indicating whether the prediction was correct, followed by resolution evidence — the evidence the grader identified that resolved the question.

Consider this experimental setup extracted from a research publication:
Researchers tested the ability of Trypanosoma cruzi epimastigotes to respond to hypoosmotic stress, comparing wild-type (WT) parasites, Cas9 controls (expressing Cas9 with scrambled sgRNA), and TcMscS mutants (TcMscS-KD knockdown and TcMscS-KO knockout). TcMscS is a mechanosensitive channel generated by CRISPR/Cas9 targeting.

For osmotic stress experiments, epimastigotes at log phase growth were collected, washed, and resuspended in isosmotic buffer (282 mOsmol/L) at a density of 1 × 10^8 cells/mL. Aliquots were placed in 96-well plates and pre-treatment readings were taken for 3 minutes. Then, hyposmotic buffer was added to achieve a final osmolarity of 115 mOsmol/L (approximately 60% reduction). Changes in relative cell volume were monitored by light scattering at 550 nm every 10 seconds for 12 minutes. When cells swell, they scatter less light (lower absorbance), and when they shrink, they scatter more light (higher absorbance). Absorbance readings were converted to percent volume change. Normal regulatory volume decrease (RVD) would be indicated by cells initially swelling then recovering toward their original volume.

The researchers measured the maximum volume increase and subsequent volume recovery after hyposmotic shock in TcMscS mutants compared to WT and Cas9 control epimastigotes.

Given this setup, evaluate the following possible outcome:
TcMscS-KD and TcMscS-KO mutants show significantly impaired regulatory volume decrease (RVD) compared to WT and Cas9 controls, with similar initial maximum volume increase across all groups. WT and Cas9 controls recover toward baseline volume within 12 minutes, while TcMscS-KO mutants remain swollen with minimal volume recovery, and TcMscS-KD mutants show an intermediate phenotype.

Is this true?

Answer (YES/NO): NO